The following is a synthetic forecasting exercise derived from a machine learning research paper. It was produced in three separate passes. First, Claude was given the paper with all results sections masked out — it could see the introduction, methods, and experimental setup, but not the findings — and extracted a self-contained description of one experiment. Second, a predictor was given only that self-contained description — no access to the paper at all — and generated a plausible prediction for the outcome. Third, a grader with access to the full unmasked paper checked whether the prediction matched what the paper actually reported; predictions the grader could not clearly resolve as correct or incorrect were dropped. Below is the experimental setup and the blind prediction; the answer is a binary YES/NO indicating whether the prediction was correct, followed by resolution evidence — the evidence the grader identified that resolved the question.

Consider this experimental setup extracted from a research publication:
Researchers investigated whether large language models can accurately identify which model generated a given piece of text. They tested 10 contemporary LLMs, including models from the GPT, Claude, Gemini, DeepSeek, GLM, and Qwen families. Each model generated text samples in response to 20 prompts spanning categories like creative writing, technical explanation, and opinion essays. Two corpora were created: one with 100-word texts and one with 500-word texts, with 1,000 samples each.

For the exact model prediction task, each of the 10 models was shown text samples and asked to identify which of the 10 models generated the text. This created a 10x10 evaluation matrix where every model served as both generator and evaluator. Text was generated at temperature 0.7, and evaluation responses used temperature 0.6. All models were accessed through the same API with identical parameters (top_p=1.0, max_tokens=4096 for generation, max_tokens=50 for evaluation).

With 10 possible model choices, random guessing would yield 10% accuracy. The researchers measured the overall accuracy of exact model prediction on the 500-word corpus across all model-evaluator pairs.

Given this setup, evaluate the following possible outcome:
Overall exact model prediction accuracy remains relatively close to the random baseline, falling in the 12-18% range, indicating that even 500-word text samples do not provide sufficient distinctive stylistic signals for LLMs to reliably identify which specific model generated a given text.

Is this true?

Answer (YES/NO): NO